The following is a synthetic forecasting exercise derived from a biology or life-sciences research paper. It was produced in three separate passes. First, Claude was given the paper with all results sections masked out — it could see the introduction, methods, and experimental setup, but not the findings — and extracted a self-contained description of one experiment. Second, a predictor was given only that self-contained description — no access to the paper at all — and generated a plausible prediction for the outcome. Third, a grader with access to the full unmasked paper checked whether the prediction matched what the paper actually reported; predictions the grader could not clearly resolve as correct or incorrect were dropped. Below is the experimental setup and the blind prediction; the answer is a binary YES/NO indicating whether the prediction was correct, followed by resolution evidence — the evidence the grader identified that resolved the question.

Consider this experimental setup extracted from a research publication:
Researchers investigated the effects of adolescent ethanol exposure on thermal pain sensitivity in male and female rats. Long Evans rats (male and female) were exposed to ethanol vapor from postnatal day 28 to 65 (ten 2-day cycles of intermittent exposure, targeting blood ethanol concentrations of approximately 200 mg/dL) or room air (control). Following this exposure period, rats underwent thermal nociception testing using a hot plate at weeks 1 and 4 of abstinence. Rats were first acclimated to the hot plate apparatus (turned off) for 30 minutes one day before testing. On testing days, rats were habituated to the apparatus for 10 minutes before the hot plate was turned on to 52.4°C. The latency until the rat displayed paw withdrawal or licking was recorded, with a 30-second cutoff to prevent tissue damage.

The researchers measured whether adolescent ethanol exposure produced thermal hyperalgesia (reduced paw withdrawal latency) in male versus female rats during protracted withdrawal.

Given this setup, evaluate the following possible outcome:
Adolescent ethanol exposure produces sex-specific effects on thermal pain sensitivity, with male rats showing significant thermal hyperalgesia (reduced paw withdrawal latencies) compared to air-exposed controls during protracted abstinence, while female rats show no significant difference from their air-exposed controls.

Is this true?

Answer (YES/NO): YES